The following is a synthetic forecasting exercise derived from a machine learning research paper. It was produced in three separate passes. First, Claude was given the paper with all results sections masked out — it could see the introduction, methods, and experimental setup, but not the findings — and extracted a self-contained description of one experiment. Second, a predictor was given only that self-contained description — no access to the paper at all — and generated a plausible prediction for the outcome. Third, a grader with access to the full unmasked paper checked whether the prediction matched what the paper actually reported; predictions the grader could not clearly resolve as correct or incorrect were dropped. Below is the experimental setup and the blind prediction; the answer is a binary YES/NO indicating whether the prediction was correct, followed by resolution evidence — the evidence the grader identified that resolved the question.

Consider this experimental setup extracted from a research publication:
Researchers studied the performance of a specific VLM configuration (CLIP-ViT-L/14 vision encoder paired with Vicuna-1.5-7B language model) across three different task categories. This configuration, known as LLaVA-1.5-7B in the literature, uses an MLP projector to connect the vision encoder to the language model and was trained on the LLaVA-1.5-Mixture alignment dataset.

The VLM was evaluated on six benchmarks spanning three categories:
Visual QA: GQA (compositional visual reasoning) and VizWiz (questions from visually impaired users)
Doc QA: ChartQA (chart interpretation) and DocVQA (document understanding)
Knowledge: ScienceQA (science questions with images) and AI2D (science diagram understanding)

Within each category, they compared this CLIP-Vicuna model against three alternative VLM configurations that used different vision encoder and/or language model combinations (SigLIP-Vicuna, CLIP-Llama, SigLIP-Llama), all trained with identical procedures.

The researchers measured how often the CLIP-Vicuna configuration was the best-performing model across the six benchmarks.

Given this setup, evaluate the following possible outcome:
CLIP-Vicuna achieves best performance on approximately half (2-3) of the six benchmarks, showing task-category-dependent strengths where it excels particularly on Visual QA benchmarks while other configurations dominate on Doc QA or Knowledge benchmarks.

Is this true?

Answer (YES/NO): NO